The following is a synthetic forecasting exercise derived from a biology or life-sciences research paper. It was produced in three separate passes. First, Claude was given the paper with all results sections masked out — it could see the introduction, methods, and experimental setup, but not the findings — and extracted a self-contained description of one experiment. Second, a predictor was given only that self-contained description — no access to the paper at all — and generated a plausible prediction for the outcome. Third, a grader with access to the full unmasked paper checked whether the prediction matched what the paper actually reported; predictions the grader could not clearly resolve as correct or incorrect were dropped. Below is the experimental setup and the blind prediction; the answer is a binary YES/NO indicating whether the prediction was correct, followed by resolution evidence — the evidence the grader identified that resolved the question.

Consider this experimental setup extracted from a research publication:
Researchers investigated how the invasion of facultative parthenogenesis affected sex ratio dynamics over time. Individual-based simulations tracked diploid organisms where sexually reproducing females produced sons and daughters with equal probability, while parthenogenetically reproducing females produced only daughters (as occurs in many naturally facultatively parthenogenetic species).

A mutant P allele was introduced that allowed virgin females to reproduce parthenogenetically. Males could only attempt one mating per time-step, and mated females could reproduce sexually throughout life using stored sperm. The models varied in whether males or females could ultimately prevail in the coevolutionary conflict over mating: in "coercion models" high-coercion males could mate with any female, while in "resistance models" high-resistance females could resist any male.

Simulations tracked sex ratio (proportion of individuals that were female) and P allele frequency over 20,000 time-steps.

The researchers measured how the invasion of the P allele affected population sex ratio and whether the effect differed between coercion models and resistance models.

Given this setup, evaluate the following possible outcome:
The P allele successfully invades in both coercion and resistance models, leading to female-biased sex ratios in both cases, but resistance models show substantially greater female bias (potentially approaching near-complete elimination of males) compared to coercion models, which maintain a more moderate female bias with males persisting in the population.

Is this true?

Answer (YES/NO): NO